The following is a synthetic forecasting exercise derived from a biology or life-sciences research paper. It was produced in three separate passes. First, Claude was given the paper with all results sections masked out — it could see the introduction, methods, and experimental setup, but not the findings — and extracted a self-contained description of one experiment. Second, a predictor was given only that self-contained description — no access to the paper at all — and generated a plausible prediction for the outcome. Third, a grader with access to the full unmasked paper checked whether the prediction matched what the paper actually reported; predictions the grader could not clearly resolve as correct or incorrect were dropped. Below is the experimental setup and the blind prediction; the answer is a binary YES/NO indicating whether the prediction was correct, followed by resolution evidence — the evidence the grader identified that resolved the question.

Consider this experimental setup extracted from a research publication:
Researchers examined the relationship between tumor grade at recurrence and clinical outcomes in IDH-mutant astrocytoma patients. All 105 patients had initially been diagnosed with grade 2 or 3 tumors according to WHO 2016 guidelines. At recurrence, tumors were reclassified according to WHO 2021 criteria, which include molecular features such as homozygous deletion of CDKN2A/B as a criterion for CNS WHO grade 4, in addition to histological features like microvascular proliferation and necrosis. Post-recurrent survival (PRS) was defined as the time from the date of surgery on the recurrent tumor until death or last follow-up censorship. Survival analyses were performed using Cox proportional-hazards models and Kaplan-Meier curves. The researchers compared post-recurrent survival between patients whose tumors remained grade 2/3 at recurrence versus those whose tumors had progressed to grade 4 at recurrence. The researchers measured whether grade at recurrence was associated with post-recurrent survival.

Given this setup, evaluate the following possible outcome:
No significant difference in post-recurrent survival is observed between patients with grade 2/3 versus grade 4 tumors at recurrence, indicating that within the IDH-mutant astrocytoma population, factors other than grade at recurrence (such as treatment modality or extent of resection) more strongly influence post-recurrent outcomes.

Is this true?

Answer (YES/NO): NO